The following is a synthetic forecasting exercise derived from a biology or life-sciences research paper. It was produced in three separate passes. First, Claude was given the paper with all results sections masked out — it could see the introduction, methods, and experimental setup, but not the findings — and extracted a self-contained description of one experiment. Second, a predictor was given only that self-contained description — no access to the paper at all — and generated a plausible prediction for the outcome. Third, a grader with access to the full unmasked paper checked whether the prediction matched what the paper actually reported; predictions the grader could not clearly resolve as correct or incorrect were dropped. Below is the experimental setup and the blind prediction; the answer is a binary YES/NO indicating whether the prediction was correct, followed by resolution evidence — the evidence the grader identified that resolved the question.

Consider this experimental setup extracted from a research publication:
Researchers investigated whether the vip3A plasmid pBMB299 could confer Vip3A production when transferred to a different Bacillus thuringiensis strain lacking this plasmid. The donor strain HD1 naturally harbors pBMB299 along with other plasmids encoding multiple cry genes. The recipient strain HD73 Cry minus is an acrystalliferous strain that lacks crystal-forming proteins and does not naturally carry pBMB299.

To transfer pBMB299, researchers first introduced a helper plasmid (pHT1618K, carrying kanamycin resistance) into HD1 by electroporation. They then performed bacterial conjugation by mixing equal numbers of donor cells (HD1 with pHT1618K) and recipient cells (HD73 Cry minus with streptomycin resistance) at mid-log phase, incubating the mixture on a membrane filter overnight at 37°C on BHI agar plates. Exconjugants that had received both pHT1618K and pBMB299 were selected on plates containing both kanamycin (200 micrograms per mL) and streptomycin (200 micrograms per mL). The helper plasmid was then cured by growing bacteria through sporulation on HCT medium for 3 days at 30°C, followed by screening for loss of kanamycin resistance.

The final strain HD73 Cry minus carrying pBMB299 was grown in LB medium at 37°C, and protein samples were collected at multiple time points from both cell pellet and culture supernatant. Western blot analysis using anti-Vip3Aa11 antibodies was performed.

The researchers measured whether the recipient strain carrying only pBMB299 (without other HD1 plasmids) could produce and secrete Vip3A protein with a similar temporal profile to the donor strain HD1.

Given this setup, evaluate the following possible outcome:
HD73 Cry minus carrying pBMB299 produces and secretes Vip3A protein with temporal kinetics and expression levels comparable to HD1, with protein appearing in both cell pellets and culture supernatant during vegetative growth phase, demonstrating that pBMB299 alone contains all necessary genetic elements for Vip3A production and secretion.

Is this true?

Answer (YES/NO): NO